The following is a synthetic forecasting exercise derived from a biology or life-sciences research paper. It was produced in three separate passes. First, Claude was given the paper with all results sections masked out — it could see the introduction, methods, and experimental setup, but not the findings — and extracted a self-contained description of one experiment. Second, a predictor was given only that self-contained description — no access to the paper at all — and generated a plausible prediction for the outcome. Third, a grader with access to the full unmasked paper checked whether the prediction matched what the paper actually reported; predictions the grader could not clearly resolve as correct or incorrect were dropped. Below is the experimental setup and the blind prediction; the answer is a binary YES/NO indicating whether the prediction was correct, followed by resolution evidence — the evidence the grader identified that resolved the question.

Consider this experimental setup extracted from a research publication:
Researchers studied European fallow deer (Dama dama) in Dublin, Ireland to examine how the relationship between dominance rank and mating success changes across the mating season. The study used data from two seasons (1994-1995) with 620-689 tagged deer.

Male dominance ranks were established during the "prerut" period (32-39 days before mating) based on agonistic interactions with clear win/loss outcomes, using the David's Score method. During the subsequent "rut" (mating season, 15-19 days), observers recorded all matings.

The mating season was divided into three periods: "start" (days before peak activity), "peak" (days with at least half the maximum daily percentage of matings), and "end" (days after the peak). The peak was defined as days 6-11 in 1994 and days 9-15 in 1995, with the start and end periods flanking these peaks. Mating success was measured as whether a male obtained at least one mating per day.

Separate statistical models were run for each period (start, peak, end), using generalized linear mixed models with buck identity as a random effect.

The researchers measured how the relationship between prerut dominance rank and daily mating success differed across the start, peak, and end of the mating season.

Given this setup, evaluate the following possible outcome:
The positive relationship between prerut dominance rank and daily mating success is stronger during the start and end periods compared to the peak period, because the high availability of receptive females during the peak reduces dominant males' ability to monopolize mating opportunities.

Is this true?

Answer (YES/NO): NO